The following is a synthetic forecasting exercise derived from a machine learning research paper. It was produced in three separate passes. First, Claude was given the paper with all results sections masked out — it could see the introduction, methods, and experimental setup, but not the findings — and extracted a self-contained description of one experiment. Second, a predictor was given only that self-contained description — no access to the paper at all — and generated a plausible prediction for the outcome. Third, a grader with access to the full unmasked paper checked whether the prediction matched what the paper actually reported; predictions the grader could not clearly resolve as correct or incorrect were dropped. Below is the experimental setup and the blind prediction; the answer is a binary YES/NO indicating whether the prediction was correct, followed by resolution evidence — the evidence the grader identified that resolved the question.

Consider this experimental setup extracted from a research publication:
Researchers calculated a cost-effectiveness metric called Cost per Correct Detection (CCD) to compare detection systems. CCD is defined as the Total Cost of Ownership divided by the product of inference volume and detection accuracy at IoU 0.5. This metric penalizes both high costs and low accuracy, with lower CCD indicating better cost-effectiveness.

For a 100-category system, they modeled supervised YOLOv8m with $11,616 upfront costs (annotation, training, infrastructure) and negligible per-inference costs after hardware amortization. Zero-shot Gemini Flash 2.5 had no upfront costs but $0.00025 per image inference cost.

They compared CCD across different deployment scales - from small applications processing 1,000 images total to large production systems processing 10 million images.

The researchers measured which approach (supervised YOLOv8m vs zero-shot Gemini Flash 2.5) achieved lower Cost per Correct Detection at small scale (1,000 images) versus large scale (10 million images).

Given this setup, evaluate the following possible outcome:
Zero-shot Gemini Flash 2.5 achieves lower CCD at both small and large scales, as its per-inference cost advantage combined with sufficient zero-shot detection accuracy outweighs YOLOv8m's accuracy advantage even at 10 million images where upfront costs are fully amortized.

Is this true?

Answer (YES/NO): YES